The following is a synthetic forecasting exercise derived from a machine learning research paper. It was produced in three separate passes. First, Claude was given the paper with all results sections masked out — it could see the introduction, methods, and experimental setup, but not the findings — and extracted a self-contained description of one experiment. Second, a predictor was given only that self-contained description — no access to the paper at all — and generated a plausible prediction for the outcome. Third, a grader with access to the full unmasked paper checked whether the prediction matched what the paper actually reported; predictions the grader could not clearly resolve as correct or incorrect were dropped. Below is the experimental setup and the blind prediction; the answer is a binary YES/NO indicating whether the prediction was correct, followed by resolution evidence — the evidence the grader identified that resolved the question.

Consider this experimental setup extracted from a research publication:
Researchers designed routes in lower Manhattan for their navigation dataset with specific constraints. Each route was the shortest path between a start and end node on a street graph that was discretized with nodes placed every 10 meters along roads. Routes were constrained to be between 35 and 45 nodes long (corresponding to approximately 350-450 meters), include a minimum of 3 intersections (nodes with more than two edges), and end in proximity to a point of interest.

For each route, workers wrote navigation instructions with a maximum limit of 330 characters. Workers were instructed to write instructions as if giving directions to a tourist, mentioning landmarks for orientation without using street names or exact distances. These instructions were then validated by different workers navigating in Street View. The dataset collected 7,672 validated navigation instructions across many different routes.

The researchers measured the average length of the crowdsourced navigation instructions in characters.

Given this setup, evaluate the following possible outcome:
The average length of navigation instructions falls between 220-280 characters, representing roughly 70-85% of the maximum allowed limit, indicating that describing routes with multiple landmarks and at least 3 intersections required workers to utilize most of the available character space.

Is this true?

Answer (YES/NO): YES